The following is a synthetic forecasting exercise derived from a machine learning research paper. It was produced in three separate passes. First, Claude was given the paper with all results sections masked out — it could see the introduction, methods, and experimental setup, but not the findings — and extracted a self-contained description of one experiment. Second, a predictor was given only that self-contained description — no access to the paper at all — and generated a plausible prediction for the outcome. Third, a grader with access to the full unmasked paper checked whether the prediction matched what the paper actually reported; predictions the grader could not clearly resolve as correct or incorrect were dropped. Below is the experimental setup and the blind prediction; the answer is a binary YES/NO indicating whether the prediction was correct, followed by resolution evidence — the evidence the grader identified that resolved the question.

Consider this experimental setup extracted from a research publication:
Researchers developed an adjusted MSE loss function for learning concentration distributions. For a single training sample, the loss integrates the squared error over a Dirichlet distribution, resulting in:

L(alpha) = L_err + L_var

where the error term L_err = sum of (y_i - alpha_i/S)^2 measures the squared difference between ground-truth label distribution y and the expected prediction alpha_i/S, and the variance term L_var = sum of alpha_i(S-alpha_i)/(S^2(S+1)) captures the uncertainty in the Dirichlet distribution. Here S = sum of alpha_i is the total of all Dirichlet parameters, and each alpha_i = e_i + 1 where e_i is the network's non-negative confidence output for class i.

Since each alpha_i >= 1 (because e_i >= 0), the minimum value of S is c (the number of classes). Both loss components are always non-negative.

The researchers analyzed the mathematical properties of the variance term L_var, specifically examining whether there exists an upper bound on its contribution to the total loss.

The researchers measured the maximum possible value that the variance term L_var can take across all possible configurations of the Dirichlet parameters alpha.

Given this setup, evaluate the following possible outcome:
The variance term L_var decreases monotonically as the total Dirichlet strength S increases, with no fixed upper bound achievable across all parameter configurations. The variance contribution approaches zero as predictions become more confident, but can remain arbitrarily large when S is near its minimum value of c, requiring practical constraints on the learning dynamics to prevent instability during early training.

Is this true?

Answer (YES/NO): NO